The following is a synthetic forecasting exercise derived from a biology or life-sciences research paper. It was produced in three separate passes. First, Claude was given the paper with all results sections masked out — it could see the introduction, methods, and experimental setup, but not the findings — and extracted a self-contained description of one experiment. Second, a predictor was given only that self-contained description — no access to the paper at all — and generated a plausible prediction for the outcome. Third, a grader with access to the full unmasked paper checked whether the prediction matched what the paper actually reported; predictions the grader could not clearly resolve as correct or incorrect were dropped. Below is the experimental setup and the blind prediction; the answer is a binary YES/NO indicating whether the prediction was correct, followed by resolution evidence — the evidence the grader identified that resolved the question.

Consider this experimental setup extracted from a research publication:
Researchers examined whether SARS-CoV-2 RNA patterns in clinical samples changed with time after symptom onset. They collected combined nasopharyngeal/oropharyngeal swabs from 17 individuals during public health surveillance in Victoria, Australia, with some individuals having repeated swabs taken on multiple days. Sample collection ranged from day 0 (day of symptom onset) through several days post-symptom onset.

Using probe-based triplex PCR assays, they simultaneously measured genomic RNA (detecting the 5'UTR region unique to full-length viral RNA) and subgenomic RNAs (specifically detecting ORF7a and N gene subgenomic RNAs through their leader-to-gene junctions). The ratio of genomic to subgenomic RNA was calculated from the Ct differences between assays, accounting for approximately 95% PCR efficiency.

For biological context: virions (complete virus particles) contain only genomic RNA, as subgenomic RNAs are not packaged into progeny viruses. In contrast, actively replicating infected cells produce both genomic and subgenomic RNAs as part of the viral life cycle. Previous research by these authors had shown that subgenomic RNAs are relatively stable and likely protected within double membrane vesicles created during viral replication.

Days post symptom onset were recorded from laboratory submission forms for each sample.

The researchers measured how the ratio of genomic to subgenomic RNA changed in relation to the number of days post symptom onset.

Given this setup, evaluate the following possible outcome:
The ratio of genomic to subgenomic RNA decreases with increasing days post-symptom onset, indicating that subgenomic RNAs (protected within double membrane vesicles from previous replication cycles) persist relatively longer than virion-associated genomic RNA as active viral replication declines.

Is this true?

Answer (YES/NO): YES